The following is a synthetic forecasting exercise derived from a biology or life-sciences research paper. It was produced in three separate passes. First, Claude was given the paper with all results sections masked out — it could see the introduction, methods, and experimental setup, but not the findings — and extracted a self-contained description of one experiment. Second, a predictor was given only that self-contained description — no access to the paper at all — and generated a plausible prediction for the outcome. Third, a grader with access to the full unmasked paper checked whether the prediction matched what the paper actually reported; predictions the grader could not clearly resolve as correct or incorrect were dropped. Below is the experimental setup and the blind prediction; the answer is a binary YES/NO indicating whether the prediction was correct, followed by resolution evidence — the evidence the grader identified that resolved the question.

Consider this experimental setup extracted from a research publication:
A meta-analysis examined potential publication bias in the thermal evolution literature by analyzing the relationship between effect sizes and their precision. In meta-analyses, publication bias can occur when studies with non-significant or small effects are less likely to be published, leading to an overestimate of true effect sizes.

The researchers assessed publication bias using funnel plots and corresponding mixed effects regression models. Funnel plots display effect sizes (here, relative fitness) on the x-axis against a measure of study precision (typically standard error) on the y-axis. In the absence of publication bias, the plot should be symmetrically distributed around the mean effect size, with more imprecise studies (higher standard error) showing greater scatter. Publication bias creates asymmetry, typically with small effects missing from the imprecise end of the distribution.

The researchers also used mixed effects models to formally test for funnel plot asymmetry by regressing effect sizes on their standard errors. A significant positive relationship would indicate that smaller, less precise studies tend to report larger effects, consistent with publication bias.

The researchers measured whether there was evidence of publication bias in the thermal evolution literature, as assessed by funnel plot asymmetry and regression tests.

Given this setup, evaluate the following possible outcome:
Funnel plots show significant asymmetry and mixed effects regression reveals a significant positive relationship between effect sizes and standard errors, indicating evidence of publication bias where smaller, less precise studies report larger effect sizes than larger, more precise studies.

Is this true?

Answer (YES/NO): NO